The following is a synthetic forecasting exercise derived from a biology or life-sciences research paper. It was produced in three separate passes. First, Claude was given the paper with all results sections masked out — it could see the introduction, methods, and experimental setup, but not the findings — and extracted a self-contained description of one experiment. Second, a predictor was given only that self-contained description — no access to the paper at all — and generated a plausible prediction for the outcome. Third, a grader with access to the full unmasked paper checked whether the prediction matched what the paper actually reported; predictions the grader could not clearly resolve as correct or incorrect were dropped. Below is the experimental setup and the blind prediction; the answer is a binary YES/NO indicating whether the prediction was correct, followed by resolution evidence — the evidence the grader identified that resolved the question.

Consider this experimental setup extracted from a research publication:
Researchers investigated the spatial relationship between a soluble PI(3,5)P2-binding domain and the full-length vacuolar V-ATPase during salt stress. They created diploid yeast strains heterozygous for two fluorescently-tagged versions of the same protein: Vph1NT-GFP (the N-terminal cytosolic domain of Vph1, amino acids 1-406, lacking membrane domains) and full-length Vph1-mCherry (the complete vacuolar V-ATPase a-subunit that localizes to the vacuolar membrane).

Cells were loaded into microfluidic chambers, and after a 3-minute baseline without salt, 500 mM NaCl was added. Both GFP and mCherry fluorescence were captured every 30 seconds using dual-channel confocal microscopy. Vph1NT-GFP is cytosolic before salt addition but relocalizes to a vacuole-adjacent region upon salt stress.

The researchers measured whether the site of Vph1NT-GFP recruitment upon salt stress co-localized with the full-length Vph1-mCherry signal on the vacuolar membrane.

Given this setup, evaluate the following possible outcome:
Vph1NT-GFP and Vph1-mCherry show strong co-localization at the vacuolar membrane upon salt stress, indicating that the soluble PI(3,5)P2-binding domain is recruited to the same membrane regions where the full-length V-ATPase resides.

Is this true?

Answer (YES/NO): NO